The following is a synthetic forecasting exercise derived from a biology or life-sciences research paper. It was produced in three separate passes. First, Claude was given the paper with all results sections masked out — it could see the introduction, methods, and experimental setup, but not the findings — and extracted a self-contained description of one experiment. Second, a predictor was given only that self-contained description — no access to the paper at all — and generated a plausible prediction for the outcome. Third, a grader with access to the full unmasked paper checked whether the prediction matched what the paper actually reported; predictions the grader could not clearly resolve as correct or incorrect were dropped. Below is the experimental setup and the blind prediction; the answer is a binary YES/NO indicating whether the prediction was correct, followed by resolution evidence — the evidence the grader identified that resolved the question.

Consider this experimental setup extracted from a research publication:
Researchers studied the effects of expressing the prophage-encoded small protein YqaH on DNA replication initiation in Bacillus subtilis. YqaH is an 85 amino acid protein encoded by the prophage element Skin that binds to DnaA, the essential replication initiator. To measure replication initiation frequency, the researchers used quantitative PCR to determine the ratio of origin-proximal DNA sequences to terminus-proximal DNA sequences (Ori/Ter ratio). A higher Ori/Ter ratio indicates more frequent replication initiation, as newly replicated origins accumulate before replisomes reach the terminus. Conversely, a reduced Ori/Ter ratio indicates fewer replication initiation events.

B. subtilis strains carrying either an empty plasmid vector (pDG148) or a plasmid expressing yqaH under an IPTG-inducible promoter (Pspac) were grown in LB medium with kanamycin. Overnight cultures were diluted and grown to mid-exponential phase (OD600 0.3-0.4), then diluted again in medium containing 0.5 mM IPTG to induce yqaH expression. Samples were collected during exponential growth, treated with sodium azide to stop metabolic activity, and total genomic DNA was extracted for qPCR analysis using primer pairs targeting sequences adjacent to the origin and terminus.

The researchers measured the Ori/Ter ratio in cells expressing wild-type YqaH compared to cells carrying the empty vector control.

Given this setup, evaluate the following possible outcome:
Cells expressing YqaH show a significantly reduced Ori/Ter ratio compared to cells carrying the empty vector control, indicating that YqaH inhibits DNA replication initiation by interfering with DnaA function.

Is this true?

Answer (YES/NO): YES